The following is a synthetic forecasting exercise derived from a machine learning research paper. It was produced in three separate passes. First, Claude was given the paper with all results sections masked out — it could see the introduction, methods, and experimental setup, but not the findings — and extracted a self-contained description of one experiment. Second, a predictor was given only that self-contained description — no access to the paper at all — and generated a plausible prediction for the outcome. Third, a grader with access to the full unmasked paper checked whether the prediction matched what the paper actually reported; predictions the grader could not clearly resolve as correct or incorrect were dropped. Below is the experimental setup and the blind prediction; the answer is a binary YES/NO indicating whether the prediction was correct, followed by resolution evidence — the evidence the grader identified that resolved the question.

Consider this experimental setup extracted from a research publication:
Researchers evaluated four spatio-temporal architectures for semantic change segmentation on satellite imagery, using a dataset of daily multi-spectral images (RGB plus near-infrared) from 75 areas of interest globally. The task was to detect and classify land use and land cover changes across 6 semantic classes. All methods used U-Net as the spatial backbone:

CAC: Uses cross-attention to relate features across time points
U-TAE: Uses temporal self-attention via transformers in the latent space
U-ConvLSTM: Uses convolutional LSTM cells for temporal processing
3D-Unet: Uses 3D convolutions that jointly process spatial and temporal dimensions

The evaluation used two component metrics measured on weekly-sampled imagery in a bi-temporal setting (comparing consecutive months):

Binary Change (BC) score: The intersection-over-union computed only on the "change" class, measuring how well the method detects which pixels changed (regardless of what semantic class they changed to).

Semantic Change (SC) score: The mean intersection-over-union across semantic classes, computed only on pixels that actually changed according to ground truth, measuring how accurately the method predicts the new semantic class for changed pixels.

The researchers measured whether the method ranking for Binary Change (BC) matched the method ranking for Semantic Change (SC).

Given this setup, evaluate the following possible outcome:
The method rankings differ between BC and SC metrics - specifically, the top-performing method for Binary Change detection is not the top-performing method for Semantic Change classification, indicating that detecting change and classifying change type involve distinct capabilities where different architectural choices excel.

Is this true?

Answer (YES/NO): YES